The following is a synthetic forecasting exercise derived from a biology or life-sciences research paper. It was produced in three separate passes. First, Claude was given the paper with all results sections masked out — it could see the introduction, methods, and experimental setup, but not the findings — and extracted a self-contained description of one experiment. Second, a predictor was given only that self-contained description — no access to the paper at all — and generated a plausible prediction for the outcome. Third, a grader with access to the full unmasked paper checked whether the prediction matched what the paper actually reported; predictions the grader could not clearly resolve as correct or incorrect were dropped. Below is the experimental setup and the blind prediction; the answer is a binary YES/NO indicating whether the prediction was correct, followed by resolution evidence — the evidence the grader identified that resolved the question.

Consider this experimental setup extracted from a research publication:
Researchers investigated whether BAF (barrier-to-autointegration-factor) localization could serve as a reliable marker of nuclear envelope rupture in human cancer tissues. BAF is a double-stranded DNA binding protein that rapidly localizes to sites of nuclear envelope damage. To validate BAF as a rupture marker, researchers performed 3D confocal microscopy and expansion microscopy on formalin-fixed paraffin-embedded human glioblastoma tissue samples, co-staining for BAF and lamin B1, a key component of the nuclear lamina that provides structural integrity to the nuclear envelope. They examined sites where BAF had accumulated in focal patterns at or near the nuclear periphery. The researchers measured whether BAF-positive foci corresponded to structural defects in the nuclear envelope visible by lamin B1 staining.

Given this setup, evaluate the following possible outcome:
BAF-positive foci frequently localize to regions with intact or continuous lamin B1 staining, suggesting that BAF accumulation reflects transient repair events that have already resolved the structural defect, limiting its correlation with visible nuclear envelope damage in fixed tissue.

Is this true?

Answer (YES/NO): NO